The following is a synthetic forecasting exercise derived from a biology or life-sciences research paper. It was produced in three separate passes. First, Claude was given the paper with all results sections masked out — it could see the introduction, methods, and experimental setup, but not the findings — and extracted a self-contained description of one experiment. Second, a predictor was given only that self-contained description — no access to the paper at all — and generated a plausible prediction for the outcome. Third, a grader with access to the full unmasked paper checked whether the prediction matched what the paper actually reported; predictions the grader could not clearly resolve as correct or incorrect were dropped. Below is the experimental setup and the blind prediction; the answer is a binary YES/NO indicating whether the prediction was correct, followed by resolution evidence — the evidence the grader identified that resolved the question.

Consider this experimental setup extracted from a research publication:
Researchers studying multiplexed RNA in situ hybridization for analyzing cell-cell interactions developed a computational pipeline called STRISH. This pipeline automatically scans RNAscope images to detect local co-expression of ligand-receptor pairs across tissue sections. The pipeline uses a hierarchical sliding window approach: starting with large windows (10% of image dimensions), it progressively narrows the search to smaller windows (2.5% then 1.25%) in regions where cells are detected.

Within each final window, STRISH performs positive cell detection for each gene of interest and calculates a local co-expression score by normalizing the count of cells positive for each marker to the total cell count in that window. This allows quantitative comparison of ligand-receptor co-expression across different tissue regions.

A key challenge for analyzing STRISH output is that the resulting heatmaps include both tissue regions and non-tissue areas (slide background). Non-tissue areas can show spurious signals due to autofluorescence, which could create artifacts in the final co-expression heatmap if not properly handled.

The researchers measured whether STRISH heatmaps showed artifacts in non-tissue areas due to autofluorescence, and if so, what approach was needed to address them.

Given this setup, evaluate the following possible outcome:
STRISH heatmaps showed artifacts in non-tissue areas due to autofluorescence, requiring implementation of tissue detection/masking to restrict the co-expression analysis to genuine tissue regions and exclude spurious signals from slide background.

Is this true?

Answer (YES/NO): YES